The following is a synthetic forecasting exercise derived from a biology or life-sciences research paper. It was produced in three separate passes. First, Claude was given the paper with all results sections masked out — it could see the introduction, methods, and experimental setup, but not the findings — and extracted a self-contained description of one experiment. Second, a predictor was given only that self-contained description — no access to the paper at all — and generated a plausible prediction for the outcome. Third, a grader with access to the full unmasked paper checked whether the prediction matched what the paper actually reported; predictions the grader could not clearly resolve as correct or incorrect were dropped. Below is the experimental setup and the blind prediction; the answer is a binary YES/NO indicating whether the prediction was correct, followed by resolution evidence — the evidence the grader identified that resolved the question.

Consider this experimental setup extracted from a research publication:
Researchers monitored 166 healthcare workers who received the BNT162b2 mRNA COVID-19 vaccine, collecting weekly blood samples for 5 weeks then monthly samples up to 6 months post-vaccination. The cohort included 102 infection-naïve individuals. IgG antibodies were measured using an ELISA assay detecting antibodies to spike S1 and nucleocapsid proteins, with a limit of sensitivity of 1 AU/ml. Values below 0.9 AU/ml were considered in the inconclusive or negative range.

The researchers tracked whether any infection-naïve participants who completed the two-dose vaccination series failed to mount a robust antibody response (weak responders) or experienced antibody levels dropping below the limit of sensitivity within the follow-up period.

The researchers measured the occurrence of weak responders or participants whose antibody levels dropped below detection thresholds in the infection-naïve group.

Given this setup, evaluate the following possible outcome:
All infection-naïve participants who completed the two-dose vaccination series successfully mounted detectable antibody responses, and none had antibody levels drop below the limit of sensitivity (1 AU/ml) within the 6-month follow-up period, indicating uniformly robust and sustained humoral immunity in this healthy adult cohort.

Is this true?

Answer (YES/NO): NO